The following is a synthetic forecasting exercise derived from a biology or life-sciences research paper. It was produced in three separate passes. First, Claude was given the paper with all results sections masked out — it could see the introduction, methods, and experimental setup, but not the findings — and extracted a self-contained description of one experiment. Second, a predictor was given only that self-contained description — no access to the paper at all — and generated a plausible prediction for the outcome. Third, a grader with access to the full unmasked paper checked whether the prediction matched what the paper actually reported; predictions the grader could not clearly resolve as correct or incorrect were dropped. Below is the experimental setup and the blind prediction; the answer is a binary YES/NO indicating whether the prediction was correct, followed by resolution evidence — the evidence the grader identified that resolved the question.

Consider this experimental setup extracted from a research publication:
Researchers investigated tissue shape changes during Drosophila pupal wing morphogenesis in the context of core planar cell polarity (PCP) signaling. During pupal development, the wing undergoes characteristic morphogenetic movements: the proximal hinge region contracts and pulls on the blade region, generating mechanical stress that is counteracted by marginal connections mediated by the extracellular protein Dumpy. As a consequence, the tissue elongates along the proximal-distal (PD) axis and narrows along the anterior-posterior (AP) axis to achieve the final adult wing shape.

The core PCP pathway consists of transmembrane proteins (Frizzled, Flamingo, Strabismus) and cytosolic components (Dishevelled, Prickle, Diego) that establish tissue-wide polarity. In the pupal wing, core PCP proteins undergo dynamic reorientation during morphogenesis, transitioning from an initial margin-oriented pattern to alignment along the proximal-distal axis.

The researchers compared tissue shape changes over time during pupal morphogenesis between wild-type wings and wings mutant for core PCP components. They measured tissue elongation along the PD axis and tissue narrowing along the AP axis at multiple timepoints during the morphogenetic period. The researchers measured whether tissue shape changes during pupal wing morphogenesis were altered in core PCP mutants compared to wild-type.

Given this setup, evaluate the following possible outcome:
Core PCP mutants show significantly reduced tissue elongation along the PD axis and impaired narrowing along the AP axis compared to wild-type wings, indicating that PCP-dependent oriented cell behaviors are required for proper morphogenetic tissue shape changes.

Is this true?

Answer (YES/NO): NO